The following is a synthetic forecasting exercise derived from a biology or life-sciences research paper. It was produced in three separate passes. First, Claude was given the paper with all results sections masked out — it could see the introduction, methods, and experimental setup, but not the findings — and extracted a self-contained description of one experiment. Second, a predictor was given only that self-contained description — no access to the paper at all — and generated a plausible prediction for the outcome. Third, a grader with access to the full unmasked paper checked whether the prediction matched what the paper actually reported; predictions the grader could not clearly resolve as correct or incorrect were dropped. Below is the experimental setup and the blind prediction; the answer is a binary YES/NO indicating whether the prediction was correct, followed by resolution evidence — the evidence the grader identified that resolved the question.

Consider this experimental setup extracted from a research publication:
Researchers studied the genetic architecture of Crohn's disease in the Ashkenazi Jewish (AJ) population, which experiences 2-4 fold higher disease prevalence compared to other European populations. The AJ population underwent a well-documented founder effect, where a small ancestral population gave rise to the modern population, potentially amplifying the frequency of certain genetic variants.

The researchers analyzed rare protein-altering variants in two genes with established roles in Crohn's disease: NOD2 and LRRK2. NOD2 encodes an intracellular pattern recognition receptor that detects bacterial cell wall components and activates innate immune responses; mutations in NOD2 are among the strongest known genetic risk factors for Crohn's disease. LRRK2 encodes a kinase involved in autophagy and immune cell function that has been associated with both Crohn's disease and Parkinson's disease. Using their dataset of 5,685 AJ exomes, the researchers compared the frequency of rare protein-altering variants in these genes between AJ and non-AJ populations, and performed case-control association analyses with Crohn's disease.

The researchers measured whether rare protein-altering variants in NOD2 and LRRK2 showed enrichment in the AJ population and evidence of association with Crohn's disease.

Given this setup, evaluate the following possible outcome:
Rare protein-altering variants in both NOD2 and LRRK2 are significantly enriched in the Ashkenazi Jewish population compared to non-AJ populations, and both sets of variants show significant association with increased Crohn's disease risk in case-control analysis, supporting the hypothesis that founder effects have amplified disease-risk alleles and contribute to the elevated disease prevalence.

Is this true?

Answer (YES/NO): YES